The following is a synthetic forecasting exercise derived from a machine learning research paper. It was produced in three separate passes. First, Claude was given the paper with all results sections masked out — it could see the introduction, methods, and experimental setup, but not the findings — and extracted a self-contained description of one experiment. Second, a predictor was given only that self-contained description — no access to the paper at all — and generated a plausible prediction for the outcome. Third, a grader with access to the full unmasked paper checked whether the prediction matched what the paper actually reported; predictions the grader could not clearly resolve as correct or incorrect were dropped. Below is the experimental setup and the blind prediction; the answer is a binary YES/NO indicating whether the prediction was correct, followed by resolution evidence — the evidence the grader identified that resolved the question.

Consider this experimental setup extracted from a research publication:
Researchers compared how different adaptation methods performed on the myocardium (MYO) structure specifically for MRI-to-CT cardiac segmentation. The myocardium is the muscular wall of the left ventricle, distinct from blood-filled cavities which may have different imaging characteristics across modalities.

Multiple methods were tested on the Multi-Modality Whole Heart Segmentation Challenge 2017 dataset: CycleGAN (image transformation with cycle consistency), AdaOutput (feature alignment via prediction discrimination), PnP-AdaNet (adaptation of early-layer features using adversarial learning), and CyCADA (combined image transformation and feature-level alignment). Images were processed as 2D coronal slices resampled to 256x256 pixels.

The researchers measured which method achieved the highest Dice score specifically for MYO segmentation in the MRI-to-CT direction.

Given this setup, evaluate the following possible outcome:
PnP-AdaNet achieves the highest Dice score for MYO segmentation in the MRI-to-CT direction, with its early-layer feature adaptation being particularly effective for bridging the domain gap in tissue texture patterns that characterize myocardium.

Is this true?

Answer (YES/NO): YES